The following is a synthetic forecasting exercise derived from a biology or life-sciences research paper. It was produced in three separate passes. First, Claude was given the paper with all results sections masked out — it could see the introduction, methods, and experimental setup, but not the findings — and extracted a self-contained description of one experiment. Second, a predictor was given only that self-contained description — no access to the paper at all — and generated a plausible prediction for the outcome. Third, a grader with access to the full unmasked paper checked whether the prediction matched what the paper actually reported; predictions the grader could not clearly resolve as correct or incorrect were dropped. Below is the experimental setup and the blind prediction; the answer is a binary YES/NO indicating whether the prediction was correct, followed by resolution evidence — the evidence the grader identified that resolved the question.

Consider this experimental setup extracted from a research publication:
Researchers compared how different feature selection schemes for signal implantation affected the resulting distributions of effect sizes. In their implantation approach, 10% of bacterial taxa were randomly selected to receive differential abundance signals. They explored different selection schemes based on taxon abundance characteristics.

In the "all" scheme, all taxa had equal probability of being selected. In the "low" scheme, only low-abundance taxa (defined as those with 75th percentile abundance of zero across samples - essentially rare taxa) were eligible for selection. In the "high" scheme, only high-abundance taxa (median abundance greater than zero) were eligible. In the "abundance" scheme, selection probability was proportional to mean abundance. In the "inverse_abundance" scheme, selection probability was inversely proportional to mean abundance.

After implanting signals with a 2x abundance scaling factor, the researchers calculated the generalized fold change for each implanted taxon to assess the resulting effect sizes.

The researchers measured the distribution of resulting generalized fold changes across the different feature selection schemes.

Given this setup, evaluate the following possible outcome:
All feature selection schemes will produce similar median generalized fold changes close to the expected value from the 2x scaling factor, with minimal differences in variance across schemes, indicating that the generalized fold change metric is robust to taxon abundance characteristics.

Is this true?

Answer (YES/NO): NO